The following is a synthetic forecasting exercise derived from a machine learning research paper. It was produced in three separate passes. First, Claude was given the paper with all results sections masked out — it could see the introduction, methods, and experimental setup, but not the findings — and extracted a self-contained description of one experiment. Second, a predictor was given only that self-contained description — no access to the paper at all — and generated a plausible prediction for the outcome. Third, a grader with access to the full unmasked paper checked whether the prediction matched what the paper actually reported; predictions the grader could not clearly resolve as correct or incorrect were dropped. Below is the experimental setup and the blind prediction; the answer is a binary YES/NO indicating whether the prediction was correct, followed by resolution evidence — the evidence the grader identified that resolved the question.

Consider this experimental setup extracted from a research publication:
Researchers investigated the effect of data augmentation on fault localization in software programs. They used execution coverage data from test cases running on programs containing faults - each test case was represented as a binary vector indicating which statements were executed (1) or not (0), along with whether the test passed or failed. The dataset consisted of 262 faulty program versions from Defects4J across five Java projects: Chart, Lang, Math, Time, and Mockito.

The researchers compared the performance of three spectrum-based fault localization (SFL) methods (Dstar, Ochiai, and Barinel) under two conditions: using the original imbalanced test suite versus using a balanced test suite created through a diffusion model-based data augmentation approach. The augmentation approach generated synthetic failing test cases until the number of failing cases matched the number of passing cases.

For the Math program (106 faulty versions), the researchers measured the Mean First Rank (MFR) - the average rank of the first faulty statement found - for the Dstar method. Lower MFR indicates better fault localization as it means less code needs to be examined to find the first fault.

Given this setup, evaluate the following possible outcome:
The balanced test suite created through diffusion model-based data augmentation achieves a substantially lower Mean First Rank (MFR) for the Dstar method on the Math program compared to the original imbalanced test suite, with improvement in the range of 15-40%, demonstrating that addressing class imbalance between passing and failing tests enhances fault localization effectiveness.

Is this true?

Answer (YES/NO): NO